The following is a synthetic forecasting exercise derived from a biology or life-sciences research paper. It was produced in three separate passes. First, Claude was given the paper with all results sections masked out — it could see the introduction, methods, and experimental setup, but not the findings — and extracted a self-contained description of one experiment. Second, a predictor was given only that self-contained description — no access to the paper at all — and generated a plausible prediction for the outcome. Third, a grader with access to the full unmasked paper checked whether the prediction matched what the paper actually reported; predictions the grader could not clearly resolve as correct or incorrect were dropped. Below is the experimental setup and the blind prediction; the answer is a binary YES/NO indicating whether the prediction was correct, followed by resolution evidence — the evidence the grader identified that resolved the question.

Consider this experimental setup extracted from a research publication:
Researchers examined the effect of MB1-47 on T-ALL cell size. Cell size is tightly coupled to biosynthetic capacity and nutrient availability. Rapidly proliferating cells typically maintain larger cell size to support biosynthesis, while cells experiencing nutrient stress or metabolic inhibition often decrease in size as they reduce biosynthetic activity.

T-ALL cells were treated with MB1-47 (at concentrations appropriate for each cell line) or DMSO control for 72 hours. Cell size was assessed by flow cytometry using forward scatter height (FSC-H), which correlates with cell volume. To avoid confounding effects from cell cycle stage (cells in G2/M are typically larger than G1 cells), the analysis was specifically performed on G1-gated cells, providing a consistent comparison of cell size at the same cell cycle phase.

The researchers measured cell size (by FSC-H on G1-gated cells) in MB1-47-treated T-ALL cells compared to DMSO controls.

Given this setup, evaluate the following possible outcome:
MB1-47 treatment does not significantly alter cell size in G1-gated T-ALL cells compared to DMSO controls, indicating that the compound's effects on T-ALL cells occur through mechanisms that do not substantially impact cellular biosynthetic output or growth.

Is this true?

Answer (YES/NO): NO